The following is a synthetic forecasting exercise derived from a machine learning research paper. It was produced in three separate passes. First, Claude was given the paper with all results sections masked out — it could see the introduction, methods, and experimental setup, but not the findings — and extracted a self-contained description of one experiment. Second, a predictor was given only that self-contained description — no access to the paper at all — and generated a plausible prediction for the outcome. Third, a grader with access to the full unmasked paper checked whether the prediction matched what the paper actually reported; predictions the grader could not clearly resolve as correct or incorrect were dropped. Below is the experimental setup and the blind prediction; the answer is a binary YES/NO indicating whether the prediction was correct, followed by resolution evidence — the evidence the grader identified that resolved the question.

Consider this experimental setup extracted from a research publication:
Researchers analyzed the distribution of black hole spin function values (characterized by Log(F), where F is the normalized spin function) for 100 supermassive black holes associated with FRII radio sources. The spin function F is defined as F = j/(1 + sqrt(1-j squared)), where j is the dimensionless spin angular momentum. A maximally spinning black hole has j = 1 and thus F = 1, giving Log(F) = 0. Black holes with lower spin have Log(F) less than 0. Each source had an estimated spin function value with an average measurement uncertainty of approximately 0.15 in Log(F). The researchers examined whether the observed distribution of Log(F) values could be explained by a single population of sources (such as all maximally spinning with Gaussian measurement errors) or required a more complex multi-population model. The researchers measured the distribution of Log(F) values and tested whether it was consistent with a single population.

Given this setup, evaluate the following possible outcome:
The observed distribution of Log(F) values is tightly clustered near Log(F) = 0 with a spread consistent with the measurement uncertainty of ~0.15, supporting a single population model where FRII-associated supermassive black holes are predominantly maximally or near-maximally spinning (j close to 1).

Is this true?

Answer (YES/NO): NO